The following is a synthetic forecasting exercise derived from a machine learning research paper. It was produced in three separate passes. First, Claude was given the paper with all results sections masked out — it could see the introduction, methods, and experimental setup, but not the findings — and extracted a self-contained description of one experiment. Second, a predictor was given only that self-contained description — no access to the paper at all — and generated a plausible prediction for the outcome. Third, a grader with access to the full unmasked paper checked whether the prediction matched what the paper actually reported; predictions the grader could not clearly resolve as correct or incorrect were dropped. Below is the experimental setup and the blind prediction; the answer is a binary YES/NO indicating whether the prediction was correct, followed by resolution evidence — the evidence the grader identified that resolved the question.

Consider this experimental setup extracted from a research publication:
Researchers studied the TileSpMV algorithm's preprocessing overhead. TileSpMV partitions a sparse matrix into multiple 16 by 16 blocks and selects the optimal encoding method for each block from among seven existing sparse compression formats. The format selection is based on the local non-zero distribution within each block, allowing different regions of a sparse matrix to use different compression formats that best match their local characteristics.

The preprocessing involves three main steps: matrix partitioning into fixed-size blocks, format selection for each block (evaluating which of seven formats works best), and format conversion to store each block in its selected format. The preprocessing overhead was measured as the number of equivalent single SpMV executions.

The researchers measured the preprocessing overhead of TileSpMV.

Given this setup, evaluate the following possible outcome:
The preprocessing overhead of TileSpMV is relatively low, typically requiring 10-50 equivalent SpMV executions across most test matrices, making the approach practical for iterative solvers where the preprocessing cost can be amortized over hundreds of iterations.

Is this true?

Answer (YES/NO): NO